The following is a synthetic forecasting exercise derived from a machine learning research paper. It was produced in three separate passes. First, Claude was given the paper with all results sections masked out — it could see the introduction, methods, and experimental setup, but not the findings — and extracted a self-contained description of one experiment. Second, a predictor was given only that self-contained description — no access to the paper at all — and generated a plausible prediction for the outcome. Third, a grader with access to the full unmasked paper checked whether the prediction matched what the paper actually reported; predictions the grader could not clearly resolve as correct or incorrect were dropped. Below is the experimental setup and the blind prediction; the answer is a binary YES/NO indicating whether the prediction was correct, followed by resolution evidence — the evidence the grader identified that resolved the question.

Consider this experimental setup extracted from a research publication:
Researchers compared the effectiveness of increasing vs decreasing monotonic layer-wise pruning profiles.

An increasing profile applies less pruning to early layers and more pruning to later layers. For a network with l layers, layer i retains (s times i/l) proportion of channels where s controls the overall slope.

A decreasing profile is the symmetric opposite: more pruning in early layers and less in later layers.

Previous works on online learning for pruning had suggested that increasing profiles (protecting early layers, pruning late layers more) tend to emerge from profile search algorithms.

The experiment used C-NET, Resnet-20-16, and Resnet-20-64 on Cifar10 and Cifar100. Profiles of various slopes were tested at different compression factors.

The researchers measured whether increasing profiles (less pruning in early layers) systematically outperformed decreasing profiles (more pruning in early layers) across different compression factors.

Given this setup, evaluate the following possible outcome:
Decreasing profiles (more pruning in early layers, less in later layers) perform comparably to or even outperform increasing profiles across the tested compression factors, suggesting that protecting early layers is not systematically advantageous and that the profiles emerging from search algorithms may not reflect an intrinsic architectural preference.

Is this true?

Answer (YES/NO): NO